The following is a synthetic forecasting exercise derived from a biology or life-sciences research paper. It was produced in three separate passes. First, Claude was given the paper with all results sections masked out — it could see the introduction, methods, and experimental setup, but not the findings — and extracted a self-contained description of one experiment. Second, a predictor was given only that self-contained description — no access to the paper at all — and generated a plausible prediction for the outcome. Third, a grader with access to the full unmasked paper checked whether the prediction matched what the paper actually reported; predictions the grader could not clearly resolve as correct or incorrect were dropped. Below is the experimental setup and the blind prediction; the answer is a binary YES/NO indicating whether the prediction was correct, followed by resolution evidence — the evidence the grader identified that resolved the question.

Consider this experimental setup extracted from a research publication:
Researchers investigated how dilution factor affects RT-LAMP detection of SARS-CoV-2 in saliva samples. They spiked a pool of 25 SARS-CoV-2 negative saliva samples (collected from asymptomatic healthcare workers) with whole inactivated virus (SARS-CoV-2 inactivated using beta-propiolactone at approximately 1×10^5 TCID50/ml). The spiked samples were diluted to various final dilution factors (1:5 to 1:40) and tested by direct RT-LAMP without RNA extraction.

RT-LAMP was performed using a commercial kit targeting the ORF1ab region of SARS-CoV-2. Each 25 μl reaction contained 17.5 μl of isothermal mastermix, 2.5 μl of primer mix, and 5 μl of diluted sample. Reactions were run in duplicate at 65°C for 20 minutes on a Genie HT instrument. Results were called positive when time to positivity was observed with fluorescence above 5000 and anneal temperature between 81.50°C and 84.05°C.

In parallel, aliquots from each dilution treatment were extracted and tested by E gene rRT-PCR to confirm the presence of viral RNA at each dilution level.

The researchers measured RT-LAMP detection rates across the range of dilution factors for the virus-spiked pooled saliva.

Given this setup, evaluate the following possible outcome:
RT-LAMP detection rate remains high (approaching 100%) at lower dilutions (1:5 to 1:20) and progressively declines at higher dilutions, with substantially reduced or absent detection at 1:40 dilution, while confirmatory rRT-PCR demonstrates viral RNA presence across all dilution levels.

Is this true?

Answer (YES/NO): NO